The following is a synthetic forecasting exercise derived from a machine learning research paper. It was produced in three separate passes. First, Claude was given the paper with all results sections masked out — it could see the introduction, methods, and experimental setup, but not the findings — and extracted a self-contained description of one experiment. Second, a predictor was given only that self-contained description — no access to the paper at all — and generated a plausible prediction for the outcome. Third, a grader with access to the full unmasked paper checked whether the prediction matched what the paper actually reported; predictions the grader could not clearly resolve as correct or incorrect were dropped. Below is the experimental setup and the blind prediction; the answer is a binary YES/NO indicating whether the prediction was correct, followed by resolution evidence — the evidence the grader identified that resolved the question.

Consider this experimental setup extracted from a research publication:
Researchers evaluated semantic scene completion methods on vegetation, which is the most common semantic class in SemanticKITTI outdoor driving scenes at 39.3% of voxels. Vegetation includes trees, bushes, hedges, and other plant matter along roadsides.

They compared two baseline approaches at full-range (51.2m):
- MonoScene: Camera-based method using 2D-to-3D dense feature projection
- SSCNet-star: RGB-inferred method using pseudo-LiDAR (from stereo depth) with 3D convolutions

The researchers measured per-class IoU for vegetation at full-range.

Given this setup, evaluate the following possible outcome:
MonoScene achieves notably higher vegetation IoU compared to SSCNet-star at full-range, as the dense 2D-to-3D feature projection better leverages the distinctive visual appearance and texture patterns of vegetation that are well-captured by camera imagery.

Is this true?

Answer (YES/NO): NO